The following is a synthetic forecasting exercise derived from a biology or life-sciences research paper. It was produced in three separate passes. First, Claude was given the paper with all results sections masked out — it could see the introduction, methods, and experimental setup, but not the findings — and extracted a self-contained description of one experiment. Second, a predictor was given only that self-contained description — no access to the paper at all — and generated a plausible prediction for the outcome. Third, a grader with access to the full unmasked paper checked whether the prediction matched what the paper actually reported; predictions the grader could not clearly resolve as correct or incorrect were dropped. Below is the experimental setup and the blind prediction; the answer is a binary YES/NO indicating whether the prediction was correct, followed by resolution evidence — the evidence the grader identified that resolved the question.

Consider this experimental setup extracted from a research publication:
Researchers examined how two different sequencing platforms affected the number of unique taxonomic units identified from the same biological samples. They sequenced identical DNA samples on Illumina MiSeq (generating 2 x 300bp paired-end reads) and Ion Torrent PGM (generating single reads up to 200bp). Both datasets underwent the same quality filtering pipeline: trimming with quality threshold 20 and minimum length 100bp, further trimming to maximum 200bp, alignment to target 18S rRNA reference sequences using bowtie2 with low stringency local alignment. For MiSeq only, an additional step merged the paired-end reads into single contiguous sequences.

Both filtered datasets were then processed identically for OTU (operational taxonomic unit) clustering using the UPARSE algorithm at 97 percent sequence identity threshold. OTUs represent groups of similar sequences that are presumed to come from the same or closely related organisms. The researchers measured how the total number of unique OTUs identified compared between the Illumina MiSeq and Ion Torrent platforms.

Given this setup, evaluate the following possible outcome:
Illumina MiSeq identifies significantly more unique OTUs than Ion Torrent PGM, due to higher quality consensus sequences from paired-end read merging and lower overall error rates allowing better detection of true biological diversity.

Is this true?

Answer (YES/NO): NO